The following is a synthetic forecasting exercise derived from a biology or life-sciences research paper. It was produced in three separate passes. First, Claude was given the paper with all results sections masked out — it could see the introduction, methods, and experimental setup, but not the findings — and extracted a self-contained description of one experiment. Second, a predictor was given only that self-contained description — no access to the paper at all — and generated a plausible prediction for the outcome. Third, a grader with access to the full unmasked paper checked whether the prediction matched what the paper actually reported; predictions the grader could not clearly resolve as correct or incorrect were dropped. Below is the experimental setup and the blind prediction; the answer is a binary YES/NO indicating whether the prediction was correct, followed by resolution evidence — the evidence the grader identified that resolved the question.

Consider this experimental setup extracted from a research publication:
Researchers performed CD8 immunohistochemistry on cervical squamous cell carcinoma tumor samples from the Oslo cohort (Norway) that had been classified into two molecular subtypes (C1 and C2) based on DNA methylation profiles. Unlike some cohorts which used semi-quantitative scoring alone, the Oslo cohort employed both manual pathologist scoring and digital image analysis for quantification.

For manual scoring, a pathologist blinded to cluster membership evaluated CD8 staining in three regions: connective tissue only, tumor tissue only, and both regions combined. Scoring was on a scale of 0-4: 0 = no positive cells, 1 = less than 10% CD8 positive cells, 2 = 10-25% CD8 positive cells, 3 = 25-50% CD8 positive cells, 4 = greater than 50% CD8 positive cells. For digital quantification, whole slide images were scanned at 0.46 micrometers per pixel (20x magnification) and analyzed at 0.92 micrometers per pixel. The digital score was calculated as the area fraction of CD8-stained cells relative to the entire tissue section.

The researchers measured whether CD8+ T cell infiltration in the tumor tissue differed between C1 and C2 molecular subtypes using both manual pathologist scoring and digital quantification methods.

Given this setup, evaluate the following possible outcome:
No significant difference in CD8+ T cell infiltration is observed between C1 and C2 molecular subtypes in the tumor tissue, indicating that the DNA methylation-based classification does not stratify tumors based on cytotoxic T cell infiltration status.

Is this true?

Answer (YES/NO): NO